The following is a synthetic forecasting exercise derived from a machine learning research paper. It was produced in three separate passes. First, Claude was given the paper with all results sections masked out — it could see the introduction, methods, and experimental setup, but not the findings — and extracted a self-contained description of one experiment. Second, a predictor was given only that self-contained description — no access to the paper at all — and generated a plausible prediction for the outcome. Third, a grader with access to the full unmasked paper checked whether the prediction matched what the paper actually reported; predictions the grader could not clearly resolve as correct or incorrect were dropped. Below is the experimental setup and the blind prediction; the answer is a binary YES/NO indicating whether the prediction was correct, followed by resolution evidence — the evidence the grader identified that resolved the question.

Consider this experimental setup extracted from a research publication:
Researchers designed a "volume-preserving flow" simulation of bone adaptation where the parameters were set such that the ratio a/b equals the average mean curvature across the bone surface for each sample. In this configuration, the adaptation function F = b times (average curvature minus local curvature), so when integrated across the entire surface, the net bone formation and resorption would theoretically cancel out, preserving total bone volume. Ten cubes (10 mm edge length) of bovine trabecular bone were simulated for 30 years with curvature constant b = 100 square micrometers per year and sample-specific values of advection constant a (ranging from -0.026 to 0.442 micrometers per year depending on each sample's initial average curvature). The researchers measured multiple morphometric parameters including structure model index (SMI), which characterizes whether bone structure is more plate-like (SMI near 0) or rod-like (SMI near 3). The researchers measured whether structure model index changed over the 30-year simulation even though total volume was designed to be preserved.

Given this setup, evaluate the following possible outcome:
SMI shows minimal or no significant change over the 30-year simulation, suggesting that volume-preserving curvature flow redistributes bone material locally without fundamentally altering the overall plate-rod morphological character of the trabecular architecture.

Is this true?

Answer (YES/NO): NO